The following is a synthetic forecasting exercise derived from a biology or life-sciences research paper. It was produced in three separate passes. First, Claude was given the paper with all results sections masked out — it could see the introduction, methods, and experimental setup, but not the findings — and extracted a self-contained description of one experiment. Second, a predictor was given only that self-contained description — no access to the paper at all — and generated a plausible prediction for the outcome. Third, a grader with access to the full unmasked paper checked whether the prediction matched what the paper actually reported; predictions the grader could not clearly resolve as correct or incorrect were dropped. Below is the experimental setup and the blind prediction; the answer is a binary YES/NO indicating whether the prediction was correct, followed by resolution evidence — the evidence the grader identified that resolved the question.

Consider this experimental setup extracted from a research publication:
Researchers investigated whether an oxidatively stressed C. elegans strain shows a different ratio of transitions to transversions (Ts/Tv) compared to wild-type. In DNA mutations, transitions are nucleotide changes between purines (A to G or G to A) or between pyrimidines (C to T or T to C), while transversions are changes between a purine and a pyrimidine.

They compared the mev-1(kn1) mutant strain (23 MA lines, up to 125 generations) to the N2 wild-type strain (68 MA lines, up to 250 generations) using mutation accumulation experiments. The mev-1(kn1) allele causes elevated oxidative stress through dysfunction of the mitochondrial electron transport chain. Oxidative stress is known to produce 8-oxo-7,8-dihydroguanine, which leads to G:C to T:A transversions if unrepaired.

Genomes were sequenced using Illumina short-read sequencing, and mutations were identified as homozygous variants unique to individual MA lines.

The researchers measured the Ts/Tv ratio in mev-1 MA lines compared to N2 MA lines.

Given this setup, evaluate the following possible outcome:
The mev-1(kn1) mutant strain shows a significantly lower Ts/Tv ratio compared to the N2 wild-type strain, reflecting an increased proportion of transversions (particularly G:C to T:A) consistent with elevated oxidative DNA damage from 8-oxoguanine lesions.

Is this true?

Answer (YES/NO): NO